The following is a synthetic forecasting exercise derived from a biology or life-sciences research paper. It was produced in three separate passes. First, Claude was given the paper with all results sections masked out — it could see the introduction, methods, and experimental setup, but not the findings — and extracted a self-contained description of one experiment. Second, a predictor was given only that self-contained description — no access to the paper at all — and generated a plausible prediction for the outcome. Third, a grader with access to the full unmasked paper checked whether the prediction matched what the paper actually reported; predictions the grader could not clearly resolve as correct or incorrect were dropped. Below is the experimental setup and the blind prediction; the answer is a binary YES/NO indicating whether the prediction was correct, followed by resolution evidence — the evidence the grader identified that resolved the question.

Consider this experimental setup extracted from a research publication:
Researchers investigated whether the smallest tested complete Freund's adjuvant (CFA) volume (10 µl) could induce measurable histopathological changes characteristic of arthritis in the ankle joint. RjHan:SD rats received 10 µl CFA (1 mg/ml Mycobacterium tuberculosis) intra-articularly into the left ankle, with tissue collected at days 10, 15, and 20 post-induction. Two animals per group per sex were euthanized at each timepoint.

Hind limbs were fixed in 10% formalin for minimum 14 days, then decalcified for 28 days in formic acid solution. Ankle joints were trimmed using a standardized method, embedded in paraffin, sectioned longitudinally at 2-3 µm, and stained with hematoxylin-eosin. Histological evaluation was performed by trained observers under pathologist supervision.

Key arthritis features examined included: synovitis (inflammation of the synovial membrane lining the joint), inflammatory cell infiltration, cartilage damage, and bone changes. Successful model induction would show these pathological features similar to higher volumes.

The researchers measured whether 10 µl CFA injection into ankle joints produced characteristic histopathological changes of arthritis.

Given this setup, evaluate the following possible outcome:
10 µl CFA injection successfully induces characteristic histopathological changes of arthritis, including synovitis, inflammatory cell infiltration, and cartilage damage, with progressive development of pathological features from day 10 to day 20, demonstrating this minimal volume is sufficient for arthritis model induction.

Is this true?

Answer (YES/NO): NO